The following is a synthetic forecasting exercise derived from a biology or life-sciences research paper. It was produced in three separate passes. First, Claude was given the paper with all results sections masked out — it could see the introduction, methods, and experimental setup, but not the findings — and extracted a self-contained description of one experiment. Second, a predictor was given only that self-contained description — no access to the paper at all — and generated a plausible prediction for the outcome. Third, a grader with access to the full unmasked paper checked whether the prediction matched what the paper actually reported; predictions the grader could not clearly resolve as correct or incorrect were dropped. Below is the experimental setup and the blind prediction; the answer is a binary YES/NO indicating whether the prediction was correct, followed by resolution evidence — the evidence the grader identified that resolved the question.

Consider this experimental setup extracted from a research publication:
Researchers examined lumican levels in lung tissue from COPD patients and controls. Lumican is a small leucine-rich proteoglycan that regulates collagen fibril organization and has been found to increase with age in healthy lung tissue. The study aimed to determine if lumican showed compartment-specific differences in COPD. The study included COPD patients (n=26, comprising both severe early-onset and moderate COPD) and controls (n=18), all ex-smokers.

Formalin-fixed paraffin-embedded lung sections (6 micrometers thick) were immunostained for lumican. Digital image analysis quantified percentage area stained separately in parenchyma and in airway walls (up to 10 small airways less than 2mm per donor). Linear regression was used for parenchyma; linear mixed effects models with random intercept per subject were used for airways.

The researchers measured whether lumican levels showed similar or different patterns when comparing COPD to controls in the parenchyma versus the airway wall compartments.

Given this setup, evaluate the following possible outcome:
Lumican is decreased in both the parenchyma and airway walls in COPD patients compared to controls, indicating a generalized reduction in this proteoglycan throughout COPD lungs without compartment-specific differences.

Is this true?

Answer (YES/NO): NO